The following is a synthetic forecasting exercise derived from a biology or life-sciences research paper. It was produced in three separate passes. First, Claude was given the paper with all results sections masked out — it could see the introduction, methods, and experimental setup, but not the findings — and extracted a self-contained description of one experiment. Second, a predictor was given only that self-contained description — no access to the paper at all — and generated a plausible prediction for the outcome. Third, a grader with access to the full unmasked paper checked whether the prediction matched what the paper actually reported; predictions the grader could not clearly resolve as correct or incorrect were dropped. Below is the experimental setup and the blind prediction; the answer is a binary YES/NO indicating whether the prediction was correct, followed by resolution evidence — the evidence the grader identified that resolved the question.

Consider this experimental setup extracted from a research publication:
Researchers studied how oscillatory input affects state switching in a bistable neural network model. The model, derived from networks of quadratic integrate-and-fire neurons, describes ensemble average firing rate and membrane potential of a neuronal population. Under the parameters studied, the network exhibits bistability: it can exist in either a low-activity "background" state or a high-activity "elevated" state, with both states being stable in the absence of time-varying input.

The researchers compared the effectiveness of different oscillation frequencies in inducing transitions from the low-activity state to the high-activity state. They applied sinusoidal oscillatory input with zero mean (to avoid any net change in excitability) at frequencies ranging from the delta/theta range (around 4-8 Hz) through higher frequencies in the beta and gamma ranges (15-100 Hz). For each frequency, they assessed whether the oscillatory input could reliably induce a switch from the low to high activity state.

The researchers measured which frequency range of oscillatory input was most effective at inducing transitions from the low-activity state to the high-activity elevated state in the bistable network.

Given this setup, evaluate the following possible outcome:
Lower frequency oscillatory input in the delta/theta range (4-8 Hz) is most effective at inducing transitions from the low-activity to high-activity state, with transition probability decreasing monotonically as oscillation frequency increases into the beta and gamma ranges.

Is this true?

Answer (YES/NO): NO